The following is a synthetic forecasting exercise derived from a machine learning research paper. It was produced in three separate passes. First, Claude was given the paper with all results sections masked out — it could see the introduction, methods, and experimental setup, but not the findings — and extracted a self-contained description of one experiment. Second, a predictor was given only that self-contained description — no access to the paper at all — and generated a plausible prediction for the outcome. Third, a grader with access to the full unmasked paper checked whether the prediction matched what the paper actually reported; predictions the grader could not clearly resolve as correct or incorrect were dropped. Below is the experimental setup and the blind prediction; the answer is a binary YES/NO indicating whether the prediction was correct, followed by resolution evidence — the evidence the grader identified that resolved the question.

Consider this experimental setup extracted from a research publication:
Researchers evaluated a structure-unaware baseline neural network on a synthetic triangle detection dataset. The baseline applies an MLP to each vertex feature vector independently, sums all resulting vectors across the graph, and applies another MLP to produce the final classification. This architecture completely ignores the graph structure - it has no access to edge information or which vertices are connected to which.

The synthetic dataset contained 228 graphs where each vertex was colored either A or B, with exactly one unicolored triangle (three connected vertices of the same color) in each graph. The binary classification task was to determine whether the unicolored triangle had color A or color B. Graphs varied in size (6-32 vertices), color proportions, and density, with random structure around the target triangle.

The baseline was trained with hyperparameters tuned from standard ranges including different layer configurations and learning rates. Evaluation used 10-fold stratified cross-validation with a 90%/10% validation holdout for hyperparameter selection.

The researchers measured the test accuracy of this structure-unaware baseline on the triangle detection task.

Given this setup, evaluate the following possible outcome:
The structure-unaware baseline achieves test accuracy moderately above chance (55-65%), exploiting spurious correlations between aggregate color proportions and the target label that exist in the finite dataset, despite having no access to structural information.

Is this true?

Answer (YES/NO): NO